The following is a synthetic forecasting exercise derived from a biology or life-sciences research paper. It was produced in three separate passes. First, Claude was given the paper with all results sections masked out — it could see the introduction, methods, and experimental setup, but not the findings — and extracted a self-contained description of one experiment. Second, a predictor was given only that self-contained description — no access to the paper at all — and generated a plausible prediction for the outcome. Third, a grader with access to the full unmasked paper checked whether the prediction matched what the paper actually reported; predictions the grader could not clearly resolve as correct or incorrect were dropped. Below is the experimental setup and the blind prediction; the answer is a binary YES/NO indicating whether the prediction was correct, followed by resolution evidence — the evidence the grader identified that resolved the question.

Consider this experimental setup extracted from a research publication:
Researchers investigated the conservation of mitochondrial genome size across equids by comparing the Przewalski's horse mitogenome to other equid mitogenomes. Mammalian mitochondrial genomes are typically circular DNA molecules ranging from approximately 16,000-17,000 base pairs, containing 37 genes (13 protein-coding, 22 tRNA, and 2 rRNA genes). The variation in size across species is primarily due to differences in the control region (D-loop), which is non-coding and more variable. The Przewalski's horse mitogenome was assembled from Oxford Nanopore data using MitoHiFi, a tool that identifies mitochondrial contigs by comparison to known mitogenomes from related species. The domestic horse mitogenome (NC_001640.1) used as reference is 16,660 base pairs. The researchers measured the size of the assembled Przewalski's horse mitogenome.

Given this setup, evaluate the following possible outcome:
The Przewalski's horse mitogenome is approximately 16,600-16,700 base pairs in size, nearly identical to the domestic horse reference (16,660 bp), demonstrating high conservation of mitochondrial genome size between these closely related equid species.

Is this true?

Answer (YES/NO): NO